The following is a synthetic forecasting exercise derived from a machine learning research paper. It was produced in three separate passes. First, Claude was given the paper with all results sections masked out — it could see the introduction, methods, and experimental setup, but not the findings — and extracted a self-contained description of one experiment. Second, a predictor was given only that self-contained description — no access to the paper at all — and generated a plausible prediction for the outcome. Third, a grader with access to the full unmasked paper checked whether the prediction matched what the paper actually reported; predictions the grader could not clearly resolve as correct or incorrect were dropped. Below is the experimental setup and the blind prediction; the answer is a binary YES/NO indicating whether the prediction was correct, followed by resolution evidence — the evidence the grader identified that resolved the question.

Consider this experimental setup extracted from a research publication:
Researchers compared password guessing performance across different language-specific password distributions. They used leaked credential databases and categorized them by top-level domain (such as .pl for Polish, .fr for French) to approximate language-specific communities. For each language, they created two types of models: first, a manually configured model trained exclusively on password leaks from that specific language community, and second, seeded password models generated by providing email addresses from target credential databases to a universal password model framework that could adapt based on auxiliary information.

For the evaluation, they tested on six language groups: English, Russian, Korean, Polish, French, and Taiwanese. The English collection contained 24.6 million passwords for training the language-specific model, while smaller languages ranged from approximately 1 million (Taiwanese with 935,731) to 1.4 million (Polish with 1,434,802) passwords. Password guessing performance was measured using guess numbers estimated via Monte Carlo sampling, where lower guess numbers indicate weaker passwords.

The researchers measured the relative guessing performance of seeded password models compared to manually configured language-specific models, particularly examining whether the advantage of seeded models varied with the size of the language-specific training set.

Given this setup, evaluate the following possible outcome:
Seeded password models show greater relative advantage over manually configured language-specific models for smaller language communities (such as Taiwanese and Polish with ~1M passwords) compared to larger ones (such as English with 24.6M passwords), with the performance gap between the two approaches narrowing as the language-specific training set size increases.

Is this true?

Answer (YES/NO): YES